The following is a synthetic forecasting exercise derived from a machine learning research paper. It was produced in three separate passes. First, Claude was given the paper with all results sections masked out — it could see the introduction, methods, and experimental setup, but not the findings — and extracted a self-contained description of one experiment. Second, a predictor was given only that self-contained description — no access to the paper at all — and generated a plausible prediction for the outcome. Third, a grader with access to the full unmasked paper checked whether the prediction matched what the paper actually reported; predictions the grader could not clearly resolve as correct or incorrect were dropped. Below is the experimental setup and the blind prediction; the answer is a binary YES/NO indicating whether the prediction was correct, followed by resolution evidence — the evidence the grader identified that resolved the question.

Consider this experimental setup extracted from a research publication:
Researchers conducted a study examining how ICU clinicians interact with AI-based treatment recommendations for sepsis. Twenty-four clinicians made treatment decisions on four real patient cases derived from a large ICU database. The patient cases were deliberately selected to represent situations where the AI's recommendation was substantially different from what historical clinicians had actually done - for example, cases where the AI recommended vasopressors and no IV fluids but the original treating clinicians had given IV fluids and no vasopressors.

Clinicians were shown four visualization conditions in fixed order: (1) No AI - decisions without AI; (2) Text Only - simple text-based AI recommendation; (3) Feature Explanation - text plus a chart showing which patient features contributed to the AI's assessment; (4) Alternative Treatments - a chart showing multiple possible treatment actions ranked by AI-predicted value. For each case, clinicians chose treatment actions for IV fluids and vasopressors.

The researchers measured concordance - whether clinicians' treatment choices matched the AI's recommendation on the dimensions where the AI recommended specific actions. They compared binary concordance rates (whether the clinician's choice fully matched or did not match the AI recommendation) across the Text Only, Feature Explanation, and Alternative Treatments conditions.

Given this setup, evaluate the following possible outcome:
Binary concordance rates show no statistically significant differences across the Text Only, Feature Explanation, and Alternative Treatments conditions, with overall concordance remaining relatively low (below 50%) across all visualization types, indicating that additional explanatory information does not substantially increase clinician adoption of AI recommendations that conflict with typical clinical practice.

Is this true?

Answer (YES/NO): YES